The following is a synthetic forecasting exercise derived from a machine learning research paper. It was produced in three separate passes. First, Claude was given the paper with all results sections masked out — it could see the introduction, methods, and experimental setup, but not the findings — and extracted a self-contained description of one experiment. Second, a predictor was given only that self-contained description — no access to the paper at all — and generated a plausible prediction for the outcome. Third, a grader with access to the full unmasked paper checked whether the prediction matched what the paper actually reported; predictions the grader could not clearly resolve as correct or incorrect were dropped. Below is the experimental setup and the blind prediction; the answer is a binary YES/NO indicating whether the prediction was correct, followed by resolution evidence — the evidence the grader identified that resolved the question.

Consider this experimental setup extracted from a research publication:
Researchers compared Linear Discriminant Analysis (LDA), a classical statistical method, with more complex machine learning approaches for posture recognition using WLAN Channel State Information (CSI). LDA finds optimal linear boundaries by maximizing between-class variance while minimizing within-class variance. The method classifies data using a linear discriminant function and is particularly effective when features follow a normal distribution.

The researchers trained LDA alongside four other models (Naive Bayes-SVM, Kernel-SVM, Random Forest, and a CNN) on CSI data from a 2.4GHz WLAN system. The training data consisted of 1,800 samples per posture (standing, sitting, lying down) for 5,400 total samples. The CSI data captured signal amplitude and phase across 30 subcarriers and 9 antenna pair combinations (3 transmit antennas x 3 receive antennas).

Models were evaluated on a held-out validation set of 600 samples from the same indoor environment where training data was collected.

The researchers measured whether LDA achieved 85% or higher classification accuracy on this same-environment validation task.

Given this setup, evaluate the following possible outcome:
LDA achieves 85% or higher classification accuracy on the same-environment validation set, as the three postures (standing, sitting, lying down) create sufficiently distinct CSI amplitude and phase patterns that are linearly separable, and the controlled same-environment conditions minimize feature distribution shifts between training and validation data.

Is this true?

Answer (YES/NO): NO